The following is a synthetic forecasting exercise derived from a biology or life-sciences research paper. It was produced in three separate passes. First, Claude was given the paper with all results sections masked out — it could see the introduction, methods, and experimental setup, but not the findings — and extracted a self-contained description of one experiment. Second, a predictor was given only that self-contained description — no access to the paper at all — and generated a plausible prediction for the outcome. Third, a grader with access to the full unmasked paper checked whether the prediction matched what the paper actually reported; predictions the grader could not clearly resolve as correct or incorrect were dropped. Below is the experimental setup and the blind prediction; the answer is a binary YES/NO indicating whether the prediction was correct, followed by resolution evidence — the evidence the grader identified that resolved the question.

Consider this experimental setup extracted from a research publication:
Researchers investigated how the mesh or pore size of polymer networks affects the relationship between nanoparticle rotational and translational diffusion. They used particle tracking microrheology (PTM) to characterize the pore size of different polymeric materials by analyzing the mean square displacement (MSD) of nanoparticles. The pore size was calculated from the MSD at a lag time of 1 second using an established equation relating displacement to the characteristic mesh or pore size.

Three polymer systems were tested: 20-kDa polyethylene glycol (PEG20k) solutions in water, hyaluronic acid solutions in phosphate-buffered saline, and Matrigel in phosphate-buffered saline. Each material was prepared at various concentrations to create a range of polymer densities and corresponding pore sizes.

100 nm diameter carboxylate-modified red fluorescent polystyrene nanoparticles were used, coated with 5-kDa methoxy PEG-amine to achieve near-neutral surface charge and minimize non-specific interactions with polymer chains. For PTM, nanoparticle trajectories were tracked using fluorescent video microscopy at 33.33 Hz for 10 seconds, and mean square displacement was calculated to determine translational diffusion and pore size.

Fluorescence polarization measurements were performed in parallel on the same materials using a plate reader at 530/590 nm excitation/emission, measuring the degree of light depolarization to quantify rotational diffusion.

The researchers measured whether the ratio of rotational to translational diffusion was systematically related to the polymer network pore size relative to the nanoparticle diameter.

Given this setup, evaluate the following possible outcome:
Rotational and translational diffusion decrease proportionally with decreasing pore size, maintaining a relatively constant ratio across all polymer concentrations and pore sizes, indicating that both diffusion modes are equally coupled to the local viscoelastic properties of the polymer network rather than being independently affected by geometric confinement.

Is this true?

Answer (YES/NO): NO